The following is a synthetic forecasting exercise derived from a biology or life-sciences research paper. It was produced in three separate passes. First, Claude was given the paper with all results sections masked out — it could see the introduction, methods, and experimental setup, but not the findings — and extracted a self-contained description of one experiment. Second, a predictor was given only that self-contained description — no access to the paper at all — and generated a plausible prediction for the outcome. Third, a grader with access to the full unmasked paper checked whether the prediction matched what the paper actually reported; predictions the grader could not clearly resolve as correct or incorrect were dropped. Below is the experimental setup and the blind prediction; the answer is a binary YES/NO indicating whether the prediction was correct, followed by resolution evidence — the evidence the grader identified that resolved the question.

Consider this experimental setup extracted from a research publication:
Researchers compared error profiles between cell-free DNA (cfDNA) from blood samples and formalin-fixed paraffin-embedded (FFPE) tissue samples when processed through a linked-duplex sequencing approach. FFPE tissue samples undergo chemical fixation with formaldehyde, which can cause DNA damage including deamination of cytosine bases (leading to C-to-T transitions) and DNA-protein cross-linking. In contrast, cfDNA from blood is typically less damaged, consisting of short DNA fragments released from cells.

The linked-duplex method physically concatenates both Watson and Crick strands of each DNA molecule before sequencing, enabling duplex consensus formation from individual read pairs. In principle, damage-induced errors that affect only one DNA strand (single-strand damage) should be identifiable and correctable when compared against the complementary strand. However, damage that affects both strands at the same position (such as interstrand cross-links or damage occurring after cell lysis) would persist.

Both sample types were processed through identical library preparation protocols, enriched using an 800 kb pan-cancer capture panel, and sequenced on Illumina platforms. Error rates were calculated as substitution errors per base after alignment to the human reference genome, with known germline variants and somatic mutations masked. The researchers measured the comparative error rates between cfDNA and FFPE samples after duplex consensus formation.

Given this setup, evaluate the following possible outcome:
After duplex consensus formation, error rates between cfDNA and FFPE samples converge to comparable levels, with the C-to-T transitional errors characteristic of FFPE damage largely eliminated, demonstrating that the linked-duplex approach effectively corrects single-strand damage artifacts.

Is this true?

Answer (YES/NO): NO